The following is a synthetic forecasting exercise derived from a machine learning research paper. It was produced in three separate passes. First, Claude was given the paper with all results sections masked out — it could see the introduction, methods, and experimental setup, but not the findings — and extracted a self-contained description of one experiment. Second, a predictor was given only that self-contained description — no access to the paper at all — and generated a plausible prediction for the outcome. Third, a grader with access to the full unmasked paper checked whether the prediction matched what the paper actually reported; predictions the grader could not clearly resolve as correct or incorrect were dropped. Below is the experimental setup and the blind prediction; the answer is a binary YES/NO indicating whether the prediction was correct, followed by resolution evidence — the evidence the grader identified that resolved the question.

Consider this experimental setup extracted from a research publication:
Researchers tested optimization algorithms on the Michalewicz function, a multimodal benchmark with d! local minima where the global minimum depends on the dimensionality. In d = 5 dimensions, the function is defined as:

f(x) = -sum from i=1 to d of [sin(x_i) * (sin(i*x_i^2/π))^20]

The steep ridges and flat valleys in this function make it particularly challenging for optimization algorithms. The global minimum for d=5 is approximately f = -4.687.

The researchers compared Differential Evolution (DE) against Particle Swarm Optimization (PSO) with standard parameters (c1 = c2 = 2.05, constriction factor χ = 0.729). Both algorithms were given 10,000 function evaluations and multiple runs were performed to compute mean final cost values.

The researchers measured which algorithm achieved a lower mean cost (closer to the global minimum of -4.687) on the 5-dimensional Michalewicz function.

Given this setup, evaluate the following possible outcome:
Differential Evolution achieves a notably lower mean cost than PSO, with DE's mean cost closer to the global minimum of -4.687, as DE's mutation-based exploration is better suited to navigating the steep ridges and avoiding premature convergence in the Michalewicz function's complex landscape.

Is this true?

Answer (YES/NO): YES